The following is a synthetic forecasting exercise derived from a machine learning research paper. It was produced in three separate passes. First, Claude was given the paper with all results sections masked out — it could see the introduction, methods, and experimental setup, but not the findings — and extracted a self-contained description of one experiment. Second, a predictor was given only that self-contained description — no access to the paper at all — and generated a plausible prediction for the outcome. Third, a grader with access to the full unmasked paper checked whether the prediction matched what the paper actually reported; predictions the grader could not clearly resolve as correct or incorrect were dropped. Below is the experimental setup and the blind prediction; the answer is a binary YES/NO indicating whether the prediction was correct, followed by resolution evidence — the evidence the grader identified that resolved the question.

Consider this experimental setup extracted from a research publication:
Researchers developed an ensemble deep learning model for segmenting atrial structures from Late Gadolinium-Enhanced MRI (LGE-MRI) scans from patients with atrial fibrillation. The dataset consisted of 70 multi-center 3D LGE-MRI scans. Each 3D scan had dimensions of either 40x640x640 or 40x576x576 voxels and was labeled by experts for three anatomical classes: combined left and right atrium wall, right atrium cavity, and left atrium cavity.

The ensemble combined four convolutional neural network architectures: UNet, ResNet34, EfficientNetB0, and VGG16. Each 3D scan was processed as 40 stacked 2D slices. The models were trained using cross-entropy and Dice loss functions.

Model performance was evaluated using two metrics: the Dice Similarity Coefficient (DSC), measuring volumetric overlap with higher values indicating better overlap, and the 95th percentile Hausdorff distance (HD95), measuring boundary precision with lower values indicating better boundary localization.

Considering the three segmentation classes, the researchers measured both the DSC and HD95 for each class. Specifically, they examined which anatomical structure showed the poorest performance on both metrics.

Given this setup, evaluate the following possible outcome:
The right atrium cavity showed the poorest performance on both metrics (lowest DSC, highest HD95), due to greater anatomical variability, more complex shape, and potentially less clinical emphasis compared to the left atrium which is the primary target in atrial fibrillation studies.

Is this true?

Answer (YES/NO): NO